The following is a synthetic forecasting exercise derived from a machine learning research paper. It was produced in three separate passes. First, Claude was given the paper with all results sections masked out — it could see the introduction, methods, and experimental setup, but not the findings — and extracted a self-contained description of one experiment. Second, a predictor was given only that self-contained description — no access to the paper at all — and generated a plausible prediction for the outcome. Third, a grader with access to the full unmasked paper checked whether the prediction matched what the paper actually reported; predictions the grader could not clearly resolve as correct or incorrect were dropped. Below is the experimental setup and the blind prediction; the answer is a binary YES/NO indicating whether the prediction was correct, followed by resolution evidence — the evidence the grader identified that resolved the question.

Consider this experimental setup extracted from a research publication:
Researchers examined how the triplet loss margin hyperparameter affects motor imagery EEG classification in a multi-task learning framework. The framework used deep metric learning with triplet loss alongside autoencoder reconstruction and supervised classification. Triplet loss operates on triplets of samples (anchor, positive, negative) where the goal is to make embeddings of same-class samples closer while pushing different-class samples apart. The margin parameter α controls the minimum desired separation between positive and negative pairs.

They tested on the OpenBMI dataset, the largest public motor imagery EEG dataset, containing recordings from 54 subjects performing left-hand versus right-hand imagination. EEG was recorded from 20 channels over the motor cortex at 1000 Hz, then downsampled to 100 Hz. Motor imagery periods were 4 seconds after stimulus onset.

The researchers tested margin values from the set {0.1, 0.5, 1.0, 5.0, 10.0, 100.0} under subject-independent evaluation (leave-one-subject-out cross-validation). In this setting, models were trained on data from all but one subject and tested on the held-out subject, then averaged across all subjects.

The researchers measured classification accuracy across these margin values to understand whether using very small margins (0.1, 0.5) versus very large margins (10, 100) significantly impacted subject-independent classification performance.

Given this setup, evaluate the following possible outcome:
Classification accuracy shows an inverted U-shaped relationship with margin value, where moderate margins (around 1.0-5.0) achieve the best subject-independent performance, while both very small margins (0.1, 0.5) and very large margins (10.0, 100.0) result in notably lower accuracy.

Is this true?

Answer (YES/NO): NO